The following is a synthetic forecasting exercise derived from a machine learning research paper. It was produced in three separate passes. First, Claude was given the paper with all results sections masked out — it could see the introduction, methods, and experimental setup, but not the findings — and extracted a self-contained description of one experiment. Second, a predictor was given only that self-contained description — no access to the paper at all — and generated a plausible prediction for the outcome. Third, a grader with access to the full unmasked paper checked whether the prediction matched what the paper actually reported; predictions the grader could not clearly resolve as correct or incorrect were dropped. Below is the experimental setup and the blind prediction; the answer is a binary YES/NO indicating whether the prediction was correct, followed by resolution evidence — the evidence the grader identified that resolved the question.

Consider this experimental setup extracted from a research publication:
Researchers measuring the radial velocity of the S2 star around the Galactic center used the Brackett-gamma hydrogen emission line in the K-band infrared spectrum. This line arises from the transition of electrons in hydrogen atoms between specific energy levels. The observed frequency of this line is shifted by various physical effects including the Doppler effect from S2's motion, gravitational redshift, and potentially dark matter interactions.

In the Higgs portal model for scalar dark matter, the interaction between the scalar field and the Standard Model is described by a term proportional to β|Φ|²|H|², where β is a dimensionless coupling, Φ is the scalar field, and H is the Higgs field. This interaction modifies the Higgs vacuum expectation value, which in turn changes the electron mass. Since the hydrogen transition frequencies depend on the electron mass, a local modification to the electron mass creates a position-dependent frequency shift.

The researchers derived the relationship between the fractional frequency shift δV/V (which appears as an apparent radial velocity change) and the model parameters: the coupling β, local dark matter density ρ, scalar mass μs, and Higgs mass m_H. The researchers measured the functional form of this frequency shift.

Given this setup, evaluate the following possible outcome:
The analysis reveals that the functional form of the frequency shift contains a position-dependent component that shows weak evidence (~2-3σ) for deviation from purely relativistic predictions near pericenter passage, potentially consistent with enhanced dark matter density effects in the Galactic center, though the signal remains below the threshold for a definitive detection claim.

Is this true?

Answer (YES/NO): NO